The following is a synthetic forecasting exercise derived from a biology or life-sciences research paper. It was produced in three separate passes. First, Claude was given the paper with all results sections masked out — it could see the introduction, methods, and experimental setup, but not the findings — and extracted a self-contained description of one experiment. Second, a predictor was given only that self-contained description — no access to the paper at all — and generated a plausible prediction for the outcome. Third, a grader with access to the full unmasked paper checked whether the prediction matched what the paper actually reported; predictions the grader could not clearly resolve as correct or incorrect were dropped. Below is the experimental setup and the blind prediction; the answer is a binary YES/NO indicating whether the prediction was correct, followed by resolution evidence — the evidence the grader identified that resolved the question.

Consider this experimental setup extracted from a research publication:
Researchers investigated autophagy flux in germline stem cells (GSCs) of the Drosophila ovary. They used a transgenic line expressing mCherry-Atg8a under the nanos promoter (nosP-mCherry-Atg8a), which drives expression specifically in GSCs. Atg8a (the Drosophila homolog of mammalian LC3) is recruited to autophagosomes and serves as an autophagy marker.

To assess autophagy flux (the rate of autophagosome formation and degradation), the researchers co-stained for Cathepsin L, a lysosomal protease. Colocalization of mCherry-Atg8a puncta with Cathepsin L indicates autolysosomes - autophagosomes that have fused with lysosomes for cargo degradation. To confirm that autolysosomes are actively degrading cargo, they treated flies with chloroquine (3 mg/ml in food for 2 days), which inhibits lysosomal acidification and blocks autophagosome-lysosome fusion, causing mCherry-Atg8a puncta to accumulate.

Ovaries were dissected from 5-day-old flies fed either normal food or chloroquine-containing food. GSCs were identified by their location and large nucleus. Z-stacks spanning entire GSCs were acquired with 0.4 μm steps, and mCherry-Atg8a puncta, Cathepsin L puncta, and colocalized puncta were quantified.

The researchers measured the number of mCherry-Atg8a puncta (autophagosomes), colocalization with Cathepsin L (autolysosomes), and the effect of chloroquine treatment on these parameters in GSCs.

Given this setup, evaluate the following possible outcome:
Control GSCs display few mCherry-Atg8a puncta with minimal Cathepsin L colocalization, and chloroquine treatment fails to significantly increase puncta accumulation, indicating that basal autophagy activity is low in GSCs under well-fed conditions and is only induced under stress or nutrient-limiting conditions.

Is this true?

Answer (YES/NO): YES